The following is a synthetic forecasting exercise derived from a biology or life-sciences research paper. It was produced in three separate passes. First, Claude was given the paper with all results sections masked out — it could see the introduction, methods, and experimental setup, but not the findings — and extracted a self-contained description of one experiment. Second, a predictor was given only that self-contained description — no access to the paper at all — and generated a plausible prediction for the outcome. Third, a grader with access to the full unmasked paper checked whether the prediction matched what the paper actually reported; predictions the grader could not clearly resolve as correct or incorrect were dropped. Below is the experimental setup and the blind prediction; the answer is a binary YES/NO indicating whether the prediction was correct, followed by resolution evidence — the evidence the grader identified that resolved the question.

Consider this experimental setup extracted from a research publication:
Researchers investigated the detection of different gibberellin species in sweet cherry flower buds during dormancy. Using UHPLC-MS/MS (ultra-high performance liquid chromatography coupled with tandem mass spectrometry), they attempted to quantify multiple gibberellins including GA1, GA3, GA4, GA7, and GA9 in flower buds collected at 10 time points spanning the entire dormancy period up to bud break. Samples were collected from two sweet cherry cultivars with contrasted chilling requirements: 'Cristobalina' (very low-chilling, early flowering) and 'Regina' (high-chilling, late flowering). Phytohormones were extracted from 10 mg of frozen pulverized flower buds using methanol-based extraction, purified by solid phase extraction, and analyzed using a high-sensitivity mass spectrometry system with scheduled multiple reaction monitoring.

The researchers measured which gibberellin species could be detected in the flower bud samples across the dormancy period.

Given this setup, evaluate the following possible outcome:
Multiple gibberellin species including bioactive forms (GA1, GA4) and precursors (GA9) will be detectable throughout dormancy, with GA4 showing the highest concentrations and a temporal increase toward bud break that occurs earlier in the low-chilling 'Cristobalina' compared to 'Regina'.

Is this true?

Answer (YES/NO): NO